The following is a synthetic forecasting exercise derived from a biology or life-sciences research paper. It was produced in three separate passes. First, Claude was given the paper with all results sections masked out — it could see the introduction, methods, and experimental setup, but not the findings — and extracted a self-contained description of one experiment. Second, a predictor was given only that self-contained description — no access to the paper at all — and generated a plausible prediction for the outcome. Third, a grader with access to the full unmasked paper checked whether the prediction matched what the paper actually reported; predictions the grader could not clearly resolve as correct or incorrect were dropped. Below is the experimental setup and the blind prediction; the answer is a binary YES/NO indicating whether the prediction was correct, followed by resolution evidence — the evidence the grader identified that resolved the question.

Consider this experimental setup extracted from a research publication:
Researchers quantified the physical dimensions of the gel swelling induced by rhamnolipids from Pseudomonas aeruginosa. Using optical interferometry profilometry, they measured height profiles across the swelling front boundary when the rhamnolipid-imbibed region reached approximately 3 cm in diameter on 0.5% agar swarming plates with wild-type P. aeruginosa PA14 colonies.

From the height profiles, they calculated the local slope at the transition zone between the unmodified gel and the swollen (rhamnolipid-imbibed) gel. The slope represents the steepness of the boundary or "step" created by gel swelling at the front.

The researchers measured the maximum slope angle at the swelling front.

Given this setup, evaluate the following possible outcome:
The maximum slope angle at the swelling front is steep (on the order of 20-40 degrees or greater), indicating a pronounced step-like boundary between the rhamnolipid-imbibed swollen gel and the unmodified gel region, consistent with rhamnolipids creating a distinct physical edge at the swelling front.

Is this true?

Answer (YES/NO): NO